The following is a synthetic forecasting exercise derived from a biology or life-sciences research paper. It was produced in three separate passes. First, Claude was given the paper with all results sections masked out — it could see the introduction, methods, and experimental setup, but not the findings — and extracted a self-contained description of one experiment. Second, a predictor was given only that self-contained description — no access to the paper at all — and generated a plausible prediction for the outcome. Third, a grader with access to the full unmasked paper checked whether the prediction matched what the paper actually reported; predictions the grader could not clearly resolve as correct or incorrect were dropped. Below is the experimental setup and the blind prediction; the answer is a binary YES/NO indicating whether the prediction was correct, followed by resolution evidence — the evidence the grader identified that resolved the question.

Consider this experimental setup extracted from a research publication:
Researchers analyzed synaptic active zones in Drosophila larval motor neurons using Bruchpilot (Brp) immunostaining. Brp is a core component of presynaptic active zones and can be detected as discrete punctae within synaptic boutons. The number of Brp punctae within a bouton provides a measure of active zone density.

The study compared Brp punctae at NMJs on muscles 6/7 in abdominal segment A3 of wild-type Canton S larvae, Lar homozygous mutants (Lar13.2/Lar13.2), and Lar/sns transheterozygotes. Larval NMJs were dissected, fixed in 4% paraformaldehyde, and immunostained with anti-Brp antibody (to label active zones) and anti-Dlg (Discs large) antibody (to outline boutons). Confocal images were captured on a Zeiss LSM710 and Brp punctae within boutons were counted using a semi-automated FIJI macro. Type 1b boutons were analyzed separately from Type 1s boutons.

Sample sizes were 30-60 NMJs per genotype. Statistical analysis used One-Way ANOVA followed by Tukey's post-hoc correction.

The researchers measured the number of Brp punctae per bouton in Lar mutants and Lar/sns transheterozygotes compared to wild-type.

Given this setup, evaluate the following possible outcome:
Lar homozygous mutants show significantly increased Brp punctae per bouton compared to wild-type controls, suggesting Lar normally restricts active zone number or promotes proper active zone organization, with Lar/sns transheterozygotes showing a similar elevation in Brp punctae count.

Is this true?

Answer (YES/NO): NO